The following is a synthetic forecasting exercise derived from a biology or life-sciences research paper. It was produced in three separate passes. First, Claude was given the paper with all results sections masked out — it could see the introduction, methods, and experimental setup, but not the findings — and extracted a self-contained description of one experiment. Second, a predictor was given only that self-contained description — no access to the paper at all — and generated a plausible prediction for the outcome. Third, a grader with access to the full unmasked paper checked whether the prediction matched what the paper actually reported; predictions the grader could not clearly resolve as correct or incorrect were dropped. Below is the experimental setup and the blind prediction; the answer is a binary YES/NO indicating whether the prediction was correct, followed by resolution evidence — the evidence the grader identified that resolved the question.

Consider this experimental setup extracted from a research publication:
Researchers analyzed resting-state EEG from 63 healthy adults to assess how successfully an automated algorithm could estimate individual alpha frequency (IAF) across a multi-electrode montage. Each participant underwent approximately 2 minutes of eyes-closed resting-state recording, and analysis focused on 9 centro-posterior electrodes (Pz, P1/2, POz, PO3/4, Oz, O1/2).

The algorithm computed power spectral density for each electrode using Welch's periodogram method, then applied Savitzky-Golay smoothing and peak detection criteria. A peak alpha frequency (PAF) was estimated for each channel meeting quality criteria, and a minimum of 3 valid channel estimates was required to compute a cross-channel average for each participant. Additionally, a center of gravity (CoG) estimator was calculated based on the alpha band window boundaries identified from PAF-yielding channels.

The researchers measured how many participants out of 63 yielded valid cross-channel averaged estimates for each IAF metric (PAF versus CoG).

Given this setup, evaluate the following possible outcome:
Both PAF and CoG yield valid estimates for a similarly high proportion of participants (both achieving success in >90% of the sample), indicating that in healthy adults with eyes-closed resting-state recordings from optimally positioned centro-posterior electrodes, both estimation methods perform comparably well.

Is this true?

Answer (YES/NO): YES